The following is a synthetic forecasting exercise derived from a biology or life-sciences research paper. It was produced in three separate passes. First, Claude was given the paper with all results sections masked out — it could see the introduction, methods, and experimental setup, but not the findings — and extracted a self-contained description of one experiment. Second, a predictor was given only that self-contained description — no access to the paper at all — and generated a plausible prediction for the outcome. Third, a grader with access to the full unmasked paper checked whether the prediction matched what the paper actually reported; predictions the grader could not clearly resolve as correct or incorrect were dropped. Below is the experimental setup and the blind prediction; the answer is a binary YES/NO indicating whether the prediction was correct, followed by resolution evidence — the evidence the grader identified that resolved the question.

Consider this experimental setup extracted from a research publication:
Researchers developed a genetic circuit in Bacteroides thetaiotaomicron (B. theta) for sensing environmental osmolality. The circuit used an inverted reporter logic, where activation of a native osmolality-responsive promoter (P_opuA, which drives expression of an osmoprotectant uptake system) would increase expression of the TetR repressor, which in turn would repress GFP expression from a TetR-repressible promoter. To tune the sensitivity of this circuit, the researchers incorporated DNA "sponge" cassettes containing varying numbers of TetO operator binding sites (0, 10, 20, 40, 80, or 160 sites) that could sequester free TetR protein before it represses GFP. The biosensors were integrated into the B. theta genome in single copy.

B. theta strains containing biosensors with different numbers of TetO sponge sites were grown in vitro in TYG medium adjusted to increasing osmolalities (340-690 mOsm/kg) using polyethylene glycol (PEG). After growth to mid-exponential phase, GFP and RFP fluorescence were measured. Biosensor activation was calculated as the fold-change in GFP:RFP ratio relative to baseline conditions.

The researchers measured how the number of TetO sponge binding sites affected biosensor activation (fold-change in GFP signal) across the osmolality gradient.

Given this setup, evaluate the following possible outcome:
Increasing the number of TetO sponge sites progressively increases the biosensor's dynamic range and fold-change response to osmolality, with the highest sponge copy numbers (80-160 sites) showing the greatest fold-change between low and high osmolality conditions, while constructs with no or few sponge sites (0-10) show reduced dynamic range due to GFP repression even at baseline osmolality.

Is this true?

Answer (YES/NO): NO